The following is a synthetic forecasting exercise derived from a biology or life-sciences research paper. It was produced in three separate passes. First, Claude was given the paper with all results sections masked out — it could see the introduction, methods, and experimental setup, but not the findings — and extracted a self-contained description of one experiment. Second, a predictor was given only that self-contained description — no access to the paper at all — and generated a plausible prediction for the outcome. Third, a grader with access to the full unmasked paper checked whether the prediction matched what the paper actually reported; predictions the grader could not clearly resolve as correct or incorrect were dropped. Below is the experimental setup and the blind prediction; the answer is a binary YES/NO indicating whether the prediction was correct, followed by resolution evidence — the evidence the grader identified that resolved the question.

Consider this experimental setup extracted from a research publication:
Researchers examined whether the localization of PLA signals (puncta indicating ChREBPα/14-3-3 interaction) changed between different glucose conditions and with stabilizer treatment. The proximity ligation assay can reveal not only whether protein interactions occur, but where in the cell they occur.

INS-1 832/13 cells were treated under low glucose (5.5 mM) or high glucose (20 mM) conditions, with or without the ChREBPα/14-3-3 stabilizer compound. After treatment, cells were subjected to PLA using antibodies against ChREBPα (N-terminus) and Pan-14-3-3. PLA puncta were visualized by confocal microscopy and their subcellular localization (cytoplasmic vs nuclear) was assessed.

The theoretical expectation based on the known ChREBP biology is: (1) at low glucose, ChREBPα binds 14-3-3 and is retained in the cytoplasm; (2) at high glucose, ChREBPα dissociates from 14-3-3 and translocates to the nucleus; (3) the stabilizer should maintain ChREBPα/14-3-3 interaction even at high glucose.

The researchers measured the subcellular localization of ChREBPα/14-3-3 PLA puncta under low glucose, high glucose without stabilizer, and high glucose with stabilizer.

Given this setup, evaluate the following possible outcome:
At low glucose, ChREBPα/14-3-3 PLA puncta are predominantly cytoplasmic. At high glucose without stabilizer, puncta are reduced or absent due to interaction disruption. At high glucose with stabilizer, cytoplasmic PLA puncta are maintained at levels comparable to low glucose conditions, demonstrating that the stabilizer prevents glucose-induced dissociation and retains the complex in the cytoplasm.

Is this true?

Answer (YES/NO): YES